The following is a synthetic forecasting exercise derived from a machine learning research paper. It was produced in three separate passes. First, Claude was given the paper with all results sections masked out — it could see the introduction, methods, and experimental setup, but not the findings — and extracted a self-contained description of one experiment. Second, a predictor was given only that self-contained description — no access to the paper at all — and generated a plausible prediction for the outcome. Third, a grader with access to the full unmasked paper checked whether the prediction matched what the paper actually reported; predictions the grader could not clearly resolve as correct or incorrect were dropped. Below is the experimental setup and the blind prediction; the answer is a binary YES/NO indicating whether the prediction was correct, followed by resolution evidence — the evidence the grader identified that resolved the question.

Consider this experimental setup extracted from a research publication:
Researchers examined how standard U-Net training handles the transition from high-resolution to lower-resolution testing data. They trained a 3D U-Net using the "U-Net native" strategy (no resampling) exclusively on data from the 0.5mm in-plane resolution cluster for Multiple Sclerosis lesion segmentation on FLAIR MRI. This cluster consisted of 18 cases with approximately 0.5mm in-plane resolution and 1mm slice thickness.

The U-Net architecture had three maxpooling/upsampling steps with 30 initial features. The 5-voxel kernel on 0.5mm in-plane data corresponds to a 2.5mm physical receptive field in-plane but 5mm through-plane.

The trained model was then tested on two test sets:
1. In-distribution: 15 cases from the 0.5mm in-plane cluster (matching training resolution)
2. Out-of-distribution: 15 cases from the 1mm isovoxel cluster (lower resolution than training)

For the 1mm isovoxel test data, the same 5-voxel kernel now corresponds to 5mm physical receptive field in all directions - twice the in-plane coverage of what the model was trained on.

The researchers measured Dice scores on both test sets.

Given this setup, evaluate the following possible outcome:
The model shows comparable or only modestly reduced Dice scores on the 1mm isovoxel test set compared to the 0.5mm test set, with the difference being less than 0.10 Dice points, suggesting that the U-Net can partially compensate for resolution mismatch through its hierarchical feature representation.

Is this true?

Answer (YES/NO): YES